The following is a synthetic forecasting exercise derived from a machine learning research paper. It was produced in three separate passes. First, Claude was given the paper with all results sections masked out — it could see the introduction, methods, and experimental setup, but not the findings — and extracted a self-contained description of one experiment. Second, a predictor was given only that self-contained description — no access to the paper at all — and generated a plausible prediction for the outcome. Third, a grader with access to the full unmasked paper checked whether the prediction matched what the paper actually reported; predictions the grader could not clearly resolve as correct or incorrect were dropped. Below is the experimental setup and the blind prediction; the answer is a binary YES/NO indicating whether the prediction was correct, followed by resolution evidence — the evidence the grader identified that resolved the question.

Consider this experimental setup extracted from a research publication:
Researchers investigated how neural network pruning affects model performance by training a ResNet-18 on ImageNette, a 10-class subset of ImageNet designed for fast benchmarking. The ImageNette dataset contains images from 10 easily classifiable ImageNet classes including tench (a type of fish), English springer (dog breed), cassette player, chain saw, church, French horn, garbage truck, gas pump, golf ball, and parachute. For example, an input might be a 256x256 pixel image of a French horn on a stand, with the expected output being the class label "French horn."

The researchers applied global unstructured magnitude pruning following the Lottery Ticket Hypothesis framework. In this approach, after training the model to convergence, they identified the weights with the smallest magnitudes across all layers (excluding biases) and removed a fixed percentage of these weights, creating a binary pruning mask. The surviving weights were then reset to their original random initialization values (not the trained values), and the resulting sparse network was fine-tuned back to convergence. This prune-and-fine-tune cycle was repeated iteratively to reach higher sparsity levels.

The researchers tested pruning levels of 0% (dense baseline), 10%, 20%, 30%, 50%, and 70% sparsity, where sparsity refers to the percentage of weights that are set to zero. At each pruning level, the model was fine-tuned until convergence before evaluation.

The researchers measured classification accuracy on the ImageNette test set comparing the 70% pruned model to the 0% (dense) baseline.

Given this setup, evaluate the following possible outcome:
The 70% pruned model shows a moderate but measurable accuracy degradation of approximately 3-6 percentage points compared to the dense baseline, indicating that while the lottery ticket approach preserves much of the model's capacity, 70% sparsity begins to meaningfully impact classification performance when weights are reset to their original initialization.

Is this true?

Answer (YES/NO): NO